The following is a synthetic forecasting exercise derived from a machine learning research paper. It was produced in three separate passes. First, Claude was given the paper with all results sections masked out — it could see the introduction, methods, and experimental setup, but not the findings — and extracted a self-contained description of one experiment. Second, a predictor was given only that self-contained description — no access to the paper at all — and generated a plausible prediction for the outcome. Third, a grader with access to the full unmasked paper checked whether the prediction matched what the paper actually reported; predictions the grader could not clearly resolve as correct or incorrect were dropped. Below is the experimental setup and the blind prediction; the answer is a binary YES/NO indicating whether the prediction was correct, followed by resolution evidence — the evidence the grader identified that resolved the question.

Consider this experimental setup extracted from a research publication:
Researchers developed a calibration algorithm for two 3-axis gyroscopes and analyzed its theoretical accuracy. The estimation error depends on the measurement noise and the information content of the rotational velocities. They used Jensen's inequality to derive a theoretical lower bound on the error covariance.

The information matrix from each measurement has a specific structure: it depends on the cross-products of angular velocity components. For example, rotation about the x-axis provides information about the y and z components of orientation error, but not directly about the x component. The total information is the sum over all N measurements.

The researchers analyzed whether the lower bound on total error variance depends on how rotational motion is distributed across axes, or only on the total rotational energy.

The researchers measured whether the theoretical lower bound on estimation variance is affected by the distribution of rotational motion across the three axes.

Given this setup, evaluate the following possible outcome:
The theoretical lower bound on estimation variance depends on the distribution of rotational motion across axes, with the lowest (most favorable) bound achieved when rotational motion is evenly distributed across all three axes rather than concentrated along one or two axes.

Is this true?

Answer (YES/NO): NO